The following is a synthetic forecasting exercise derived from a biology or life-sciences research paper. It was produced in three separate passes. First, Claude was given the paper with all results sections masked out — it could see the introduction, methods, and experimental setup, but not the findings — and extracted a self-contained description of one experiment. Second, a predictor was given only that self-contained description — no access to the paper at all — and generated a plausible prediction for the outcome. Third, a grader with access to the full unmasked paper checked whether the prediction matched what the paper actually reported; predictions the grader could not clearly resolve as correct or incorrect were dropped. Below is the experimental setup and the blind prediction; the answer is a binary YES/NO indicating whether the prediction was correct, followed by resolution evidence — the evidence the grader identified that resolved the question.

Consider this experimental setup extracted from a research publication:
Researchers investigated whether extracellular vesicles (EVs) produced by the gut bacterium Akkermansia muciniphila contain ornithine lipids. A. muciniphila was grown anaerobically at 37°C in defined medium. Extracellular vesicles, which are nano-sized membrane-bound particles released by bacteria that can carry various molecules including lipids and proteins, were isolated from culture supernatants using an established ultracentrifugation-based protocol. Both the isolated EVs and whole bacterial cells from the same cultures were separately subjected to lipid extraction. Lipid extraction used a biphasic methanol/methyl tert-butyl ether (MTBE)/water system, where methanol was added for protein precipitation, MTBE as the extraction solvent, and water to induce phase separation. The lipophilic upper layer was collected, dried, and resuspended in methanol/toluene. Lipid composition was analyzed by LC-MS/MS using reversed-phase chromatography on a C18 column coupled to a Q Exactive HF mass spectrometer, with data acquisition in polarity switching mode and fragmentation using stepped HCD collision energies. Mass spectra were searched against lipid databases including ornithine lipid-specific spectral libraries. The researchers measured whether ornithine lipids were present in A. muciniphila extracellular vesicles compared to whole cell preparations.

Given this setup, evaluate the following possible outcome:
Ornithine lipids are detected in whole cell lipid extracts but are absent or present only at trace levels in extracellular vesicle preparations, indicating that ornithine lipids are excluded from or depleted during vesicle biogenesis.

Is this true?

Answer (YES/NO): NO